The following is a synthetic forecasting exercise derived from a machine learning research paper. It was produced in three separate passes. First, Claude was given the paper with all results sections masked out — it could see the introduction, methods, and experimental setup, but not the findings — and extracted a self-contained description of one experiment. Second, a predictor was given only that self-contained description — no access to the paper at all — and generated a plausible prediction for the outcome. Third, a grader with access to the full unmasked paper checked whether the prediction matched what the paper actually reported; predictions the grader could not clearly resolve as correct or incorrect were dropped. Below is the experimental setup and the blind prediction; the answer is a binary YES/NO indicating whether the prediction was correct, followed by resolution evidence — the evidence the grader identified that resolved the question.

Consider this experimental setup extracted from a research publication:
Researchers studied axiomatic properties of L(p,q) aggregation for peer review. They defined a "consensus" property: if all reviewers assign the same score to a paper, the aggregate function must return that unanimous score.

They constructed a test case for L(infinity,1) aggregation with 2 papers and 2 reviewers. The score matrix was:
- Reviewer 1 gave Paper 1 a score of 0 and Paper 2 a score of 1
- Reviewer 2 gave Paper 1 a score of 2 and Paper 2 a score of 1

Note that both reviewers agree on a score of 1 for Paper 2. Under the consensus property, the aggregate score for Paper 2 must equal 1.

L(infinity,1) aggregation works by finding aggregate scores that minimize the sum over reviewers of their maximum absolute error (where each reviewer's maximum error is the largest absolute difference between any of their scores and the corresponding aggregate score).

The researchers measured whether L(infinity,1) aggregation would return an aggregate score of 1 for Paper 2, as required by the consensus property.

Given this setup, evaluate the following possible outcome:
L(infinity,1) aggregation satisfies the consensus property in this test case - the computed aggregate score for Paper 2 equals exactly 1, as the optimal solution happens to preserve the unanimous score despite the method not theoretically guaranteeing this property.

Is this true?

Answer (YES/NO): NO